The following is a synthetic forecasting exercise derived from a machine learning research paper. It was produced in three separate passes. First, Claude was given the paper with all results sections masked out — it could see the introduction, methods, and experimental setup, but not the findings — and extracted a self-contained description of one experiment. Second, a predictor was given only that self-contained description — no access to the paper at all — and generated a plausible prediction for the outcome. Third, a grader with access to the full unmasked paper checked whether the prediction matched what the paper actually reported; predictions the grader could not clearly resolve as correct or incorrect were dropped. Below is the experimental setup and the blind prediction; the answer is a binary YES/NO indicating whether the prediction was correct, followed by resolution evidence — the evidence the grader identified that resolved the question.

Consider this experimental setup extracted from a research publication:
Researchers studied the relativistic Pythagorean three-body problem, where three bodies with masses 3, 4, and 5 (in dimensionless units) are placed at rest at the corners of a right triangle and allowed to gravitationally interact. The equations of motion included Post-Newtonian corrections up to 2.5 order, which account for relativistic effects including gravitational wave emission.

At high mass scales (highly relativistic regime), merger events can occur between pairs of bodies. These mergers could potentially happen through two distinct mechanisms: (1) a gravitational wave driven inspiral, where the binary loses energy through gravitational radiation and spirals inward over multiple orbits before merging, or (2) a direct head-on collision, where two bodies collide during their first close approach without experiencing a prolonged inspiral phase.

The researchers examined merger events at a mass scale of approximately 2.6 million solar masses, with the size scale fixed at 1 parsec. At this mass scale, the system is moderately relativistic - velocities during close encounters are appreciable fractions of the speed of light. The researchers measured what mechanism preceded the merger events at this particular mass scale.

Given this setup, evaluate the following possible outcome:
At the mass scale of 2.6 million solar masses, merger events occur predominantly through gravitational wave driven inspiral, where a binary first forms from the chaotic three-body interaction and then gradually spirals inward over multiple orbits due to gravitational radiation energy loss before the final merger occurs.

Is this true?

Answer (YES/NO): NO